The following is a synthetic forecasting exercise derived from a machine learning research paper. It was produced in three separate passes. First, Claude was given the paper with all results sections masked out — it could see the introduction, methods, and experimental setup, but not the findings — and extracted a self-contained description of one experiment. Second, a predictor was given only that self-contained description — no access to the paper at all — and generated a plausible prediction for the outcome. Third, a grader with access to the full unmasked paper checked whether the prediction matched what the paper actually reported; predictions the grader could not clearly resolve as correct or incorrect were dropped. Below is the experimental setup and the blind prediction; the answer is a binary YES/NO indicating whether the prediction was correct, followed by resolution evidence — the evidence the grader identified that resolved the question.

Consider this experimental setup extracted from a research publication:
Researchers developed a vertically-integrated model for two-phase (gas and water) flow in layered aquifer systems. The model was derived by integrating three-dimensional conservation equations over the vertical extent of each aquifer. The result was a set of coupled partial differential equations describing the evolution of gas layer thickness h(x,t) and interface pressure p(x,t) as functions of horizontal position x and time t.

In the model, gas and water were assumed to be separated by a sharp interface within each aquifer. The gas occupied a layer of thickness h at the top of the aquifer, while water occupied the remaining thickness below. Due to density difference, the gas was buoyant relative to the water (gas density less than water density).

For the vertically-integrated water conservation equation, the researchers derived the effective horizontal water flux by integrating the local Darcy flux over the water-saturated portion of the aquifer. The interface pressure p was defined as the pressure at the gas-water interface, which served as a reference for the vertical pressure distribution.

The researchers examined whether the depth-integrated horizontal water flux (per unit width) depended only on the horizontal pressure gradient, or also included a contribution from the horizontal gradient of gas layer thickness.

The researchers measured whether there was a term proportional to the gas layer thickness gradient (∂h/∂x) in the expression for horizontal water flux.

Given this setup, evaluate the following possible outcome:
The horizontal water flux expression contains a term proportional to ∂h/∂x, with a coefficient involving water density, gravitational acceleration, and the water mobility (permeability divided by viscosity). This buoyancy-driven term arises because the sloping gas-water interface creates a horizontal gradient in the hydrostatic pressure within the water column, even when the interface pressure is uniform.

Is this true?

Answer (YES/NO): YES